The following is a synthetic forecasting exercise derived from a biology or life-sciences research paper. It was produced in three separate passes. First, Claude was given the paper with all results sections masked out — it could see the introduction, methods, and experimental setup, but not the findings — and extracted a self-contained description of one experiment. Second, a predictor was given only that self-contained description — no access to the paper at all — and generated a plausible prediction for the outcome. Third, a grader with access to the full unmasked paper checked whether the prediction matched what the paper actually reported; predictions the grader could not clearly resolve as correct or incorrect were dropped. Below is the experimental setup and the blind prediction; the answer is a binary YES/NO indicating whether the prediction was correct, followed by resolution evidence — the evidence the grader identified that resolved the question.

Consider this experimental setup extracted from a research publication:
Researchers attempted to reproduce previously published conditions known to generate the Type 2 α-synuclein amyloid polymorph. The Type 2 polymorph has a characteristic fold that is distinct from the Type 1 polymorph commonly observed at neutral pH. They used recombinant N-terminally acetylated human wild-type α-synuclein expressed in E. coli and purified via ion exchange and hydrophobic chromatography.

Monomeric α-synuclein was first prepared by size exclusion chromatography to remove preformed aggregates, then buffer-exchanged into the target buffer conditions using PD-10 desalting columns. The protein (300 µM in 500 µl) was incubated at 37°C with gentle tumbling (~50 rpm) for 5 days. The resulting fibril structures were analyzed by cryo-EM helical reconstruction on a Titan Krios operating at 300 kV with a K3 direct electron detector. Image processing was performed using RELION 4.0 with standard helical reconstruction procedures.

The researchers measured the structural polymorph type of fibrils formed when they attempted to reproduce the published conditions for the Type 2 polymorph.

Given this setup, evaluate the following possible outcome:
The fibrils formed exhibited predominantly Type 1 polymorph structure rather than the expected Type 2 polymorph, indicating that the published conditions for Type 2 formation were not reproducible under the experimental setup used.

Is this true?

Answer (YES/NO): NO